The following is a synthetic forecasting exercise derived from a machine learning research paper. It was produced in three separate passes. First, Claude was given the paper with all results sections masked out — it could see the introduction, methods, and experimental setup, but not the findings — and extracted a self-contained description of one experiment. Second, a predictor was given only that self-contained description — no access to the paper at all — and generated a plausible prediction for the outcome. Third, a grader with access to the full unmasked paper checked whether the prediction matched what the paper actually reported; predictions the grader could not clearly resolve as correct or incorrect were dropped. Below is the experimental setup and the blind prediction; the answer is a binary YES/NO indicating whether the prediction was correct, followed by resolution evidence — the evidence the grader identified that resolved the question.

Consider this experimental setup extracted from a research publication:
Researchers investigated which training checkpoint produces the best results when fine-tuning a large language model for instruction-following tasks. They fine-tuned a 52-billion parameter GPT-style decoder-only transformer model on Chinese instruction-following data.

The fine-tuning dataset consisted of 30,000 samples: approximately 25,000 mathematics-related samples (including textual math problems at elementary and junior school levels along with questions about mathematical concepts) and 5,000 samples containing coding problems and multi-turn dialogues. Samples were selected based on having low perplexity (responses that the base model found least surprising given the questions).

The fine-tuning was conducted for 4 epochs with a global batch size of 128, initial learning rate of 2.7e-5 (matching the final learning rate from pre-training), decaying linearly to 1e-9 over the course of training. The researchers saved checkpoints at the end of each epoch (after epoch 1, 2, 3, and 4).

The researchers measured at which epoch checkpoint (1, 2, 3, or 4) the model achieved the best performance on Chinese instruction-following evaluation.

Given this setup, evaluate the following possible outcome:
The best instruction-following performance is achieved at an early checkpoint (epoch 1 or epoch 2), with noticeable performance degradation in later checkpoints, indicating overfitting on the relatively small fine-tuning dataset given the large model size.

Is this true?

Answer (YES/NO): YES